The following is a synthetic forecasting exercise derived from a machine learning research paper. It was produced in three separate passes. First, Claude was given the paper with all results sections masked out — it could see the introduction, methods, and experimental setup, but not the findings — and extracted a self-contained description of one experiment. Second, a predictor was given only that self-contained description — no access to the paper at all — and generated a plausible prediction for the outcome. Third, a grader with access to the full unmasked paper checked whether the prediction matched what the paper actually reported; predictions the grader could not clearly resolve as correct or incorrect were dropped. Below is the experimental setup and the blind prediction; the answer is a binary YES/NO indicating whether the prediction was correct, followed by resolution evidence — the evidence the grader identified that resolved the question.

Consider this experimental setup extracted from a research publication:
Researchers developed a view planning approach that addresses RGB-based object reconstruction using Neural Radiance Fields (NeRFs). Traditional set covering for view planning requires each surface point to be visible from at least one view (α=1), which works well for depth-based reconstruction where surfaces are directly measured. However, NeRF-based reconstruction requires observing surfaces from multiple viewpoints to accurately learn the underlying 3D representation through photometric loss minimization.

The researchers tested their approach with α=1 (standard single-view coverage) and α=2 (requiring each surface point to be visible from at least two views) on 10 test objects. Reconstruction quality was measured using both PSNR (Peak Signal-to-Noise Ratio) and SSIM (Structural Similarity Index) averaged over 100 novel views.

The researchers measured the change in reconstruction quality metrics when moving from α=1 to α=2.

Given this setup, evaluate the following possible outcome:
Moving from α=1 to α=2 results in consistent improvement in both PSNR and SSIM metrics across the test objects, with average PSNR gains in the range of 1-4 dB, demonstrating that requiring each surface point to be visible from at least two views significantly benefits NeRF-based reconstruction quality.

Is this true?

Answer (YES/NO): YES